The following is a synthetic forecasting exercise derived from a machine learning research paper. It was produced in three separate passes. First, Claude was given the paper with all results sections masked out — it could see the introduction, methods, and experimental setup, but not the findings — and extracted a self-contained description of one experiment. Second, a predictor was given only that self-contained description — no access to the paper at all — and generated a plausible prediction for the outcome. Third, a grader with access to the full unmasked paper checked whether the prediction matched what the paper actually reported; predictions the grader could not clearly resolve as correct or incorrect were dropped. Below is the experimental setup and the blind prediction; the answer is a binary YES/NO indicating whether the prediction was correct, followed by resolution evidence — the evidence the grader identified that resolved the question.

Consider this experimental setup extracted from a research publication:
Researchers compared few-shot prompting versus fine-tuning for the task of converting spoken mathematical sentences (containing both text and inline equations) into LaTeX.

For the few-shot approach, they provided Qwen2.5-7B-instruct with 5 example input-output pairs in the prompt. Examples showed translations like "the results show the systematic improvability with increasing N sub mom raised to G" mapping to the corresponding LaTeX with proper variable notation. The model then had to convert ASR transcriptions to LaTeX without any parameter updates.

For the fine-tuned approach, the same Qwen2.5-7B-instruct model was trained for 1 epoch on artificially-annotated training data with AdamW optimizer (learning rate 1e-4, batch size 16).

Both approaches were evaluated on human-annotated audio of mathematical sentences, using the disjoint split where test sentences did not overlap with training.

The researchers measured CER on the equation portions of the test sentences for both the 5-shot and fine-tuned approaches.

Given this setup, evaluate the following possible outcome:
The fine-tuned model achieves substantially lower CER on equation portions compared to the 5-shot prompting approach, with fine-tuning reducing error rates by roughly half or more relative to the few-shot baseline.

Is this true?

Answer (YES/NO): NO